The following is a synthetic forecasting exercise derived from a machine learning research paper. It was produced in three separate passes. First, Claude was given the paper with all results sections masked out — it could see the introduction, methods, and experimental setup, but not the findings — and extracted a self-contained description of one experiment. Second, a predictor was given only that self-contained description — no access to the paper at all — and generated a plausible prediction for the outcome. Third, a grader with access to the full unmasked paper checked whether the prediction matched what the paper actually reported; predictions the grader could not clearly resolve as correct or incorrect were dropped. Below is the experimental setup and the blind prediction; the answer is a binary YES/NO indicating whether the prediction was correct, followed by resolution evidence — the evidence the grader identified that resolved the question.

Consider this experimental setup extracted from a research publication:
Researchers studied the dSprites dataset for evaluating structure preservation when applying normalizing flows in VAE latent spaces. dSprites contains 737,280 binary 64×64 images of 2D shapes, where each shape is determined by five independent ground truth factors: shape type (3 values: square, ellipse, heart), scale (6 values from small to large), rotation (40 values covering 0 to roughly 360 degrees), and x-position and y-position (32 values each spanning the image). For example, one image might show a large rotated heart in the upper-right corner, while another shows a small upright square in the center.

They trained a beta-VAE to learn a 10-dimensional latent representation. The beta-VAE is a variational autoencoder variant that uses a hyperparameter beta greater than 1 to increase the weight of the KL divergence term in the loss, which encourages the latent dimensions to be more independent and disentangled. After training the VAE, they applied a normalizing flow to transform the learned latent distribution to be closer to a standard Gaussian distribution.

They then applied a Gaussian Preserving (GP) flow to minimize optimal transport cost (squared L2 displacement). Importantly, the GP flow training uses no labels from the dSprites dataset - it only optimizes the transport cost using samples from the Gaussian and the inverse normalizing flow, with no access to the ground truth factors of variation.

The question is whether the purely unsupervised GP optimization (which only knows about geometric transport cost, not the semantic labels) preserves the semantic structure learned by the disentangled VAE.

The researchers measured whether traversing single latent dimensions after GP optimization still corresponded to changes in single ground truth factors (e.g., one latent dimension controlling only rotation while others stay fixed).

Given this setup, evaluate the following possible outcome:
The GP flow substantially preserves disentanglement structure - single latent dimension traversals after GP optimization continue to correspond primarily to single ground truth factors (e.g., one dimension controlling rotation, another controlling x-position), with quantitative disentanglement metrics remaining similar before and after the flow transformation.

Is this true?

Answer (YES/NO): YES